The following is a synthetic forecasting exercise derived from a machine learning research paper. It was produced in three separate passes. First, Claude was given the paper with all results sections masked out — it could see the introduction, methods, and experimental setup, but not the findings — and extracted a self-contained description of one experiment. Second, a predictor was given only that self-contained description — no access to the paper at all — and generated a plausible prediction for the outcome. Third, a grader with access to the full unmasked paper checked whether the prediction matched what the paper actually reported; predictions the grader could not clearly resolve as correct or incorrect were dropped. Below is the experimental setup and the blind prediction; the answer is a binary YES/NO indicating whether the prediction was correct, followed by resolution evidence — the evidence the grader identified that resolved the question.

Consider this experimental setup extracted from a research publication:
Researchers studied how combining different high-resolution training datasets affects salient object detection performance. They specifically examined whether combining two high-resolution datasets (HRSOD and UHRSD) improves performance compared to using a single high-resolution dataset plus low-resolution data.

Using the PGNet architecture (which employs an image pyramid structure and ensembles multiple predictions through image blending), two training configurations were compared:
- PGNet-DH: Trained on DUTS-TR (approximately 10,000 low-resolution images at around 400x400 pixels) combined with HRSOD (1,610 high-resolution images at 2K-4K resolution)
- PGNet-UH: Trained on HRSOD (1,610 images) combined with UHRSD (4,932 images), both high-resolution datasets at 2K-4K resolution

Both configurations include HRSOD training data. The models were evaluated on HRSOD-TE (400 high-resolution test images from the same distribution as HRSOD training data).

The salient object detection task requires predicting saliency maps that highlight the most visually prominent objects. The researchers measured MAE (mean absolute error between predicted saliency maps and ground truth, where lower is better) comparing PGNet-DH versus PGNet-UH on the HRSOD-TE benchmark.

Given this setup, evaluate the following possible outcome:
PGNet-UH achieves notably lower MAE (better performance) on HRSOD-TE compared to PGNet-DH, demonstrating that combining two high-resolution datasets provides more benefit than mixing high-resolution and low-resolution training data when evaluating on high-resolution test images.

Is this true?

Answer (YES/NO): NO